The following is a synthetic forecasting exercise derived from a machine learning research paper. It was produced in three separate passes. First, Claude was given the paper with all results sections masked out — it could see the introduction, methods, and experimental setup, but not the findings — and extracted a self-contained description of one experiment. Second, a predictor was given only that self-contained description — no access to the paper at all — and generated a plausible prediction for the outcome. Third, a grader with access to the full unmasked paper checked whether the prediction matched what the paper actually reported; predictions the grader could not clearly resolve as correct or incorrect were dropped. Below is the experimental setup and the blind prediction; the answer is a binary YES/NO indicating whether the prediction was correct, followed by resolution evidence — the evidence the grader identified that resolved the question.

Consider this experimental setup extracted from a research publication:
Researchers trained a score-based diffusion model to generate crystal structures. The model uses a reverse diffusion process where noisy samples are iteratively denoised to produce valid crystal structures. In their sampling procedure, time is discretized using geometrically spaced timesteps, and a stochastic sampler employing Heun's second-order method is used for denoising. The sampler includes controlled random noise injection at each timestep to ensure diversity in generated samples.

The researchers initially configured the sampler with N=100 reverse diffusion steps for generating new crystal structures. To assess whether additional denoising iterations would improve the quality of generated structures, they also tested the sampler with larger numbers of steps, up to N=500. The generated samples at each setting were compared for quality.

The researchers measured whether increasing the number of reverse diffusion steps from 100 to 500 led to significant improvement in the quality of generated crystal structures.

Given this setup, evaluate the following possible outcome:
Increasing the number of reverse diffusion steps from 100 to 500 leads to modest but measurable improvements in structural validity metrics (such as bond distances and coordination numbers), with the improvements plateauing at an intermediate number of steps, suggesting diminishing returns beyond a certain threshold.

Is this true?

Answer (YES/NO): NO